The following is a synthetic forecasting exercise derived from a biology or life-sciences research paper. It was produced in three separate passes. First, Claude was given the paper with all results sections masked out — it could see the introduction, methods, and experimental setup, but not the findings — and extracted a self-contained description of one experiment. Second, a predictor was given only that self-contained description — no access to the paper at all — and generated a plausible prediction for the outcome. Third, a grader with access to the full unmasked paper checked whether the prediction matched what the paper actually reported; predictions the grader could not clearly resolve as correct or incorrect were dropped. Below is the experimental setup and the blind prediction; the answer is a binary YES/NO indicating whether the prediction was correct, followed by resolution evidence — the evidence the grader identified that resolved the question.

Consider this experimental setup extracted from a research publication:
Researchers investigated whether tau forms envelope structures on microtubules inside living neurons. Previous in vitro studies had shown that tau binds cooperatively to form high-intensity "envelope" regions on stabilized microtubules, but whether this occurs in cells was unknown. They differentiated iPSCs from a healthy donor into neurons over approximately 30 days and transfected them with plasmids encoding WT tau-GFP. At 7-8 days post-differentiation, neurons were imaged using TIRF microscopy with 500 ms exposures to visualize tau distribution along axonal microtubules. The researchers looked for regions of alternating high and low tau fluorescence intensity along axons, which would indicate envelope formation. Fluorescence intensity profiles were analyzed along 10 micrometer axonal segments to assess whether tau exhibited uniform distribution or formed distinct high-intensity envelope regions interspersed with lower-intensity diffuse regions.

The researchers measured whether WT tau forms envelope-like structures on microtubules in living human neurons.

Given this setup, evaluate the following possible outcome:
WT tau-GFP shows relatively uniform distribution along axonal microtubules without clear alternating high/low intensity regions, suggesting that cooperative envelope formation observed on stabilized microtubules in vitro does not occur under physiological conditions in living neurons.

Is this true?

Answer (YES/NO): NO